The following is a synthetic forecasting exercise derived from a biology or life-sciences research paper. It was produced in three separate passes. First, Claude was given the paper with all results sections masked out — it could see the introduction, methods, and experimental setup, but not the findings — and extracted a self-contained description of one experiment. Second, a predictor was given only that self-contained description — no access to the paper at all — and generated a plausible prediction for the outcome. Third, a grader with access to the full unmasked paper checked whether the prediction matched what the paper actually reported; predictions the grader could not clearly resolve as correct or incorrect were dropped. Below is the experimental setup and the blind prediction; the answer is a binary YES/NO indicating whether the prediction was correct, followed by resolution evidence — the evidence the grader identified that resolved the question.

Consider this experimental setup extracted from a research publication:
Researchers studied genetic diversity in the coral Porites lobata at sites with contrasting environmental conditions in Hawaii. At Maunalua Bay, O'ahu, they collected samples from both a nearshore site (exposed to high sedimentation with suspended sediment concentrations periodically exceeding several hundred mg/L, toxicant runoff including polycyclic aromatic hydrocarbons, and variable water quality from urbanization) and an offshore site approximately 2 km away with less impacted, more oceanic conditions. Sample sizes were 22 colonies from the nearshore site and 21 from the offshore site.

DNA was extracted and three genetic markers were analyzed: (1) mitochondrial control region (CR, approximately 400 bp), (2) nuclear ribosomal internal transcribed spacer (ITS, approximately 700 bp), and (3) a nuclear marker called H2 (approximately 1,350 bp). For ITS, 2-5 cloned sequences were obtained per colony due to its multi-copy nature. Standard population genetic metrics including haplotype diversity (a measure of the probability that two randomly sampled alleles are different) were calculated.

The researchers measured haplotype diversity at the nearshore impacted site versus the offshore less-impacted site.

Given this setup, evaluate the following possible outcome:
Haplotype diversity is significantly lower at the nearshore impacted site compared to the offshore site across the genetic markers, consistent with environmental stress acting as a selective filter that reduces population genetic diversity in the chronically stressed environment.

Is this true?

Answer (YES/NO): NO